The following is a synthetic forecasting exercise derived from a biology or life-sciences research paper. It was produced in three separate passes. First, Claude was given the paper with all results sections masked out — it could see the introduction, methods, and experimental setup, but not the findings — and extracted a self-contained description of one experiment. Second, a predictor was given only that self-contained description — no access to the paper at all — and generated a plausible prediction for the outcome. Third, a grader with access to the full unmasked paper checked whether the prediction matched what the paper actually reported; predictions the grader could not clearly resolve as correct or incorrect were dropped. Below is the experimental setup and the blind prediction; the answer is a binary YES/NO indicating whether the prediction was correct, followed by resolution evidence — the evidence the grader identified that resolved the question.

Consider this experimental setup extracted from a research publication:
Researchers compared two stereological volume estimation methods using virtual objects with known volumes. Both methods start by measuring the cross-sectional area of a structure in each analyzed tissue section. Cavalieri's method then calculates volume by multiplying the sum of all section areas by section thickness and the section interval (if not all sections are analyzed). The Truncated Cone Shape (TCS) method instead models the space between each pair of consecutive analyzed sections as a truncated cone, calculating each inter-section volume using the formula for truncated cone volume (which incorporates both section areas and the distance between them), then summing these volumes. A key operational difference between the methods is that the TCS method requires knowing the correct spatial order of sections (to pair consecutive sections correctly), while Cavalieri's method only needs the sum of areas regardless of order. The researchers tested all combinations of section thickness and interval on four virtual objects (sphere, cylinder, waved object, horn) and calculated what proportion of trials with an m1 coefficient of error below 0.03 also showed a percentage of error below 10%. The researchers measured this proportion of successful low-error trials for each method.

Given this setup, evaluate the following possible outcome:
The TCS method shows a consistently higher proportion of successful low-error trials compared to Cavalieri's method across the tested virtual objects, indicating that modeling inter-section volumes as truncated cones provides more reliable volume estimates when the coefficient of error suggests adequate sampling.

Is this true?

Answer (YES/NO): NO